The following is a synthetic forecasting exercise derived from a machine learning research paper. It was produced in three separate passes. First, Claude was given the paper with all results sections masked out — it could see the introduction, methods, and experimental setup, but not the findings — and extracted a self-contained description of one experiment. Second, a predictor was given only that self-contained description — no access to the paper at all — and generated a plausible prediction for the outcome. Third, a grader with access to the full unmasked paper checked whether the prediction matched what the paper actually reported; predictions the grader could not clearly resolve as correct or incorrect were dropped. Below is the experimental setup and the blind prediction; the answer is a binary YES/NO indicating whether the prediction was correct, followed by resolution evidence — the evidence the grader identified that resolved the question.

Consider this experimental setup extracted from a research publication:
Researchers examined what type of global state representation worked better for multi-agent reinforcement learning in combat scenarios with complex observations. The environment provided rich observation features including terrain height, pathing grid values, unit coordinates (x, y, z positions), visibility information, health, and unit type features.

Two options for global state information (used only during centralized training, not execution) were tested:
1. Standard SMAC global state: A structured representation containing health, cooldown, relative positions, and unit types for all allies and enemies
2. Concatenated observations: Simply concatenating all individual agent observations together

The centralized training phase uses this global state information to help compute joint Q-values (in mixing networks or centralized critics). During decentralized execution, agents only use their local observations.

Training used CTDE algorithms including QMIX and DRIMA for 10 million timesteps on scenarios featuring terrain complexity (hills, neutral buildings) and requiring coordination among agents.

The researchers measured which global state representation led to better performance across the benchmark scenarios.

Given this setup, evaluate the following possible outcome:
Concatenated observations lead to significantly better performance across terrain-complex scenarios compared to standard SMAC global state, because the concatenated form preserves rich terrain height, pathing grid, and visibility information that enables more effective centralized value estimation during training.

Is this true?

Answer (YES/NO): NO